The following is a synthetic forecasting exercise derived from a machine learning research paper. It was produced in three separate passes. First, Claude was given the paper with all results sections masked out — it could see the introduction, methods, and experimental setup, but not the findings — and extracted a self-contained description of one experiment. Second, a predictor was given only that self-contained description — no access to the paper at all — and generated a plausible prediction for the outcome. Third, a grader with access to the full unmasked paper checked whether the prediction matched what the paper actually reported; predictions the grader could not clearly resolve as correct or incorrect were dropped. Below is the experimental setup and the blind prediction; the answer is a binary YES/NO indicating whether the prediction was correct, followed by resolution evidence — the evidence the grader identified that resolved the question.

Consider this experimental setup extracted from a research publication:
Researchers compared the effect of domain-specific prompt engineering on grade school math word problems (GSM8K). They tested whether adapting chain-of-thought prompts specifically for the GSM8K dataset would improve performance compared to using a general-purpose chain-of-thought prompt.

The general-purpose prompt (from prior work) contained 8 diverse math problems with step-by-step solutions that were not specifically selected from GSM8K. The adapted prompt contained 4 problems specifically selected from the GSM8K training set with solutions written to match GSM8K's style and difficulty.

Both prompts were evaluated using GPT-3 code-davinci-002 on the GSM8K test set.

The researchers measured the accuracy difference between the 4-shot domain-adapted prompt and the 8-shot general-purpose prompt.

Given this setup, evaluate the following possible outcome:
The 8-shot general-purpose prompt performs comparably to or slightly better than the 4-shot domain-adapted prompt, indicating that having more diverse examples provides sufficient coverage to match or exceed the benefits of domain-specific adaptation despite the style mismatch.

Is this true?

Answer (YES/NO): NO